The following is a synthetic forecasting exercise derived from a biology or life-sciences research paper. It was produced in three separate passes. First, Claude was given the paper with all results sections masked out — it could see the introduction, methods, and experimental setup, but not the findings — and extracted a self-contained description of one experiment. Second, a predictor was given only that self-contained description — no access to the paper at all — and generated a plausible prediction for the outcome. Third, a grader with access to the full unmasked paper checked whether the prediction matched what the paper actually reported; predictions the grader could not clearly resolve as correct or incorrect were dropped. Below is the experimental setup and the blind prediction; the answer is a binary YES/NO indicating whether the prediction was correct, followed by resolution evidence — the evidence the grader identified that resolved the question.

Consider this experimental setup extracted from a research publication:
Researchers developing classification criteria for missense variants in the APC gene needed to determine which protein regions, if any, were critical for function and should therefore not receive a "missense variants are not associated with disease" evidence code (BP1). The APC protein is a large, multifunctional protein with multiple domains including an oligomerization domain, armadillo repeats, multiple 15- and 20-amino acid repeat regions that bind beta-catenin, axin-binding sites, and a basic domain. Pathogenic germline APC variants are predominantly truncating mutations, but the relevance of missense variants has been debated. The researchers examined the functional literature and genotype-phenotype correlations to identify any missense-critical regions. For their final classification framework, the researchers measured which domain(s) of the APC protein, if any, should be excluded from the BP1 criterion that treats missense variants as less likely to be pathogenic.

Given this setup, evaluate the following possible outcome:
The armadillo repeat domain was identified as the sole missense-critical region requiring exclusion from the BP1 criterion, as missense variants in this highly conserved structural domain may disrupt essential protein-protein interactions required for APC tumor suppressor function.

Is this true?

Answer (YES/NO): NO